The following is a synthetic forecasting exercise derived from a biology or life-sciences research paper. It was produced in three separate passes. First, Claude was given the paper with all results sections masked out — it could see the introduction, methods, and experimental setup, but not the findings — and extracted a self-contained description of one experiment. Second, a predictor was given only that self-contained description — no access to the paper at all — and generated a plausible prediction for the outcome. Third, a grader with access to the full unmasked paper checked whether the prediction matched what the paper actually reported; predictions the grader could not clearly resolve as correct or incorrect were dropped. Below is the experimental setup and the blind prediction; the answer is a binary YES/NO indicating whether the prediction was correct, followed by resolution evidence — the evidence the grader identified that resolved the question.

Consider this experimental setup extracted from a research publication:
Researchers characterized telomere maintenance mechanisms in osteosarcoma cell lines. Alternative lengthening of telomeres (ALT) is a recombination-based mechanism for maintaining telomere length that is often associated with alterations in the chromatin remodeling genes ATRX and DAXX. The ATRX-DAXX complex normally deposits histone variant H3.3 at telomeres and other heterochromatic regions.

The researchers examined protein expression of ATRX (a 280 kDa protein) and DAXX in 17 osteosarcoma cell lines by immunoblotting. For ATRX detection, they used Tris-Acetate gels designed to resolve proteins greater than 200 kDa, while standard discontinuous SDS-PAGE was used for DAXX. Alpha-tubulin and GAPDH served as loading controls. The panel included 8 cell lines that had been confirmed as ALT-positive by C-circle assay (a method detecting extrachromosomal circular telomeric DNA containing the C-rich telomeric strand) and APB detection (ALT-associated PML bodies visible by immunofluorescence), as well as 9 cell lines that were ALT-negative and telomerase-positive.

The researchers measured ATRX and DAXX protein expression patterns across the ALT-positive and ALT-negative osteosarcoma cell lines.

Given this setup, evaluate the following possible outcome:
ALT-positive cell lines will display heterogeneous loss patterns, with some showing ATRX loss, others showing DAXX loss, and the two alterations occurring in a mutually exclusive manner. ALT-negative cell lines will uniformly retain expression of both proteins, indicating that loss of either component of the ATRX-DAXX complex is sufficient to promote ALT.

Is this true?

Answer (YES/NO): NO